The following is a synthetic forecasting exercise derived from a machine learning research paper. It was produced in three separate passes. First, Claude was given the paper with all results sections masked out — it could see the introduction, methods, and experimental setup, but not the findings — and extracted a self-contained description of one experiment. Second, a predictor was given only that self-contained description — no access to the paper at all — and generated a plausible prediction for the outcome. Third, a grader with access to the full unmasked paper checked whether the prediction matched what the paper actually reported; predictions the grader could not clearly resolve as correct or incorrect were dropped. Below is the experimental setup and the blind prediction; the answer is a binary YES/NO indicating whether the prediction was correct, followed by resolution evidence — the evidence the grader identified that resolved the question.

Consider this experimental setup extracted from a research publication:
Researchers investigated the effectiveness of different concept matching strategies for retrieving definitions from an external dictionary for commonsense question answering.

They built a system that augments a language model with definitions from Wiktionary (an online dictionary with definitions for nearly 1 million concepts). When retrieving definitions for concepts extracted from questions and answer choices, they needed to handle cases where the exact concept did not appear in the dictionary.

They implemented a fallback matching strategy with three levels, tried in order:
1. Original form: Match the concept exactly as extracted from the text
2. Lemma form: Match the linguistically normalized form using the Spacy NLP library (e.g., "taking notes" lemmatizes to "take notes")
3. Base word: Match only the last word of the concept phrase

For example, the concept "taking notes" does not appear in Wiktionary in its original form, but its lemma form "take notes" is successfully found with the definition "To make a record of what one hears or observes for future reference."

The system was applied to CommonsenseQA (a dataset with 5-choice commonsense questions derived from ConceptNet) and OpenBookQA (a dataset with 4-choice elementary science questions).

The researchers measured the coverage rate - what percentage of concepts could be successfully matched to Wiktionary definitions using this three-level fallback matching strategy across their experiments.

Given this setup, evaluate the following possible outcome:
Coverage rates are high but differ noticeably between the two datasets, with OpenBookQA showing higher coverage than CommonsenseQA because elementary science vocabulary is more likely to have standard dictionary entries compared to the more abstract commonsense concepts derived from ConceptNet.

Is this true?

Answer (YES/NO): NO